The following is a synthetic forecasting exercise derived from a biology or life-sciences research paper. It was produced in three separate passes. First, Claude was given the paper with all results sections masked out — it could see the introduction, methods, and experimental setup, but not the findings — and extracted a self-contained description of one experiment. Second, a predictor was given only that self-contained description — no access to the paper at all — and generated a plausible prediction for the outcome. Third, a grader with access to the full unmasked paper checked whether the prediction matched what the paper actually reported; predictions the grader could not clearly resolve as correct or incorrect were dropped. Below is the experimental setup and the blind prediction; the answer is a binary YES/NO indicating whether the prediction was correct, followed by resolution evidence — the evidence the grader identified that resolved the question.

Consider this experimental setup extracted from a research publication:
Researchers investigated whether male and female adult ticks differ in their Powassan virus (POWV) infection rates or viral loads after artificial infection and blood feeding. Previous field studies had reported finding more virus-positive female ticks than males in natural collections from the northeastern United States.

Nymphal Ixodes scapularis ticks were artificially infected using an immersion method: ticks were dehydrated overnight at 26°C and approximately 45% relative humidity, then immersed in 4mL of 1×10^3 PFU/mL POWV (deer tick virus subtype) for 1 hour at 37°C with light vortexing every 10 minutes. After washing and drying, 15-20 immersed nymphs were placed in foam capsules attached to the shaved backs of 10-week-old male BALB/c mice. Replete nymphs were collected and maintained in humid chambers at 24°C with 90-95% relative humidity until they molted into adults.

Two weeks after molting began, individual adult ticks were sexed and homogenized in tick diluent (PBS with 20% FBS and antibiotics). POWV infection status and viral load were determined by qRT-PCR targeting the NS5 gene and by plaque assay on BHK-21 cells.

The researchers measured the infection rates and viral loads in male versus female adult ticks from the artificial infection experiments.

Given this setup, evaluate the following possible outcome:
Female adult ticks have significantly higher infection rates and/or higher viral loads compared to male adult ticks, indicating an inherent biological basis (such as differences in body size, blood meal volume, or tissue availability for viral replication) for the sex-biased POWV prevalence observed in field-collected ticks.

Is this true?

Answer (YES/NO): NO